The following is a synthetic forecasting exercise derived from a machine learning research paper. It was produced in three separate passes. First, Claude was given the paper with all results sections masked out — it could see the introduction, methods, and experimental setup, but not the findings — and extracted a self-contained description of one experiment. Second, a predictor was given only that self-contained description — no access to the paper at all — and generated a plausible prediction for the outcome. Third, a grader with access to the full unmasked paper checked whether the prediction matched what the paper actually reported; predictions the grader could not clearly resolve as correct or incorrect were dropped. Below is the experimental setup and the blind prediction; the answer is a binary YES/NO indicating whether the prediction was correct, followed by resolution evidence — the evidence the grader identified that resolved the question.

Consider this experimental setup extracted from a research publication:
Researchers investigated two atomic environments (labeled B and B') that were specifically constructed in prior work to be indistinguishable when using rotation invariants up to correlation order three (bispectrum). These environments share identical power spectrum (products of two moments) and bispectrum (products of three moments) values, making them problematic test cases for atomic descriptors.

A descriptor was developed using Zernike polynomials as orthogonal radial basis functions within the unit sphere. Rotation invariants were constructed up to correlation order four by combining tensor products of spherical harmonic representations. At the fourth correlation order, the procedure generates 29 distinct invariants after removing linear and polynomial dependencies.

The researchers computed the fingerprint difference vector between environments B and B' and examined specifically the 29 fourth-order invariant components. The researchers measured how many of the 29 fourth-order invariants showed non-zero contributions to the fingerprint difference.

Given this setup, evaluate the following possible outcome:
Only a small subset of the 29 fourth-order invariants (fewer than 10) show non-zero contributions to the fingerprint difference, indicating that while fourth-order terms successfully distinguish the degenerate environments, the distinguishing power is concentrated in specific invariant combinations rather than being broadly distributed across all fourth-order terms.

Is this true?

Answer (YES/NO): NO